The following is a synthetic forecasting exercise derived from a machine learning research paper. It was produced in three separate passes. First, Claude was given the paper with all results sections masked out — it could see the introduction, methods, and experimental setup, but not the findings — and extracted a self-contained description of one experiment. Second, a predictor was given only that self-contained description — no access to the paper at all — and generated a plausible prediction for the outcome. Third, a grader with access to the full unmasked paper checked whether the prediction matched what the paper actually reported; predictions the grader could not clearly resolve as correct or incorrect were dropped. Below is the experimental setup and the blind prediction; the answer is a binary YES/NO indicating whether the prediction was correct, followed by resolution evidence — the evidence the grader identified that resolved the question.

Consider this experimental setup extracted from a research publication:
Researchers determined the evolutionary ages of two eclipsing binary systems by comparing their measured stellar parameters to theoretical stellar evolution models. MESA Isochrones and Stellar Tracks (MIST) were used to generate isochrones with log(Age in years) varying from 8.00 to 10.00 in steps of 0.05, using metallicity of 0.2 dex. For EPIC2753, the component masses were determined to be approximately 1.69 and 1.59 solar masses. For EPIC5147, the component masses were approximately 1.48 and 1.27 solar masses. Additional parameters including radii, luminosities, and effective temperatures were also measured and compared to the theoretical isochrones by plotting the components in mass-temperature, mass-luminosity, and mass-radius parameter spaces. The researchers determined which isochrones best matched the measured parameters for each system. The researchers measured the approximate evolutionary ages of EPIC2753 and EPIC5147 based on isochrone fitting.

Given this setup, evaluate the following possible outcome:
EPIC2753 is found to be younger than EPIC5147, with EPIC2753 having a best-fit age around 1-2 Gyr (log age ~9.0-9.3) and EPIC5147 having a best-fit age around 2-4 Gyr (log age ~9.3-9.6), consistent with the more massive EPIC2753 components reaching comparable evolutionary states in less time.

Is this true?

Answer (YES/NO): NO